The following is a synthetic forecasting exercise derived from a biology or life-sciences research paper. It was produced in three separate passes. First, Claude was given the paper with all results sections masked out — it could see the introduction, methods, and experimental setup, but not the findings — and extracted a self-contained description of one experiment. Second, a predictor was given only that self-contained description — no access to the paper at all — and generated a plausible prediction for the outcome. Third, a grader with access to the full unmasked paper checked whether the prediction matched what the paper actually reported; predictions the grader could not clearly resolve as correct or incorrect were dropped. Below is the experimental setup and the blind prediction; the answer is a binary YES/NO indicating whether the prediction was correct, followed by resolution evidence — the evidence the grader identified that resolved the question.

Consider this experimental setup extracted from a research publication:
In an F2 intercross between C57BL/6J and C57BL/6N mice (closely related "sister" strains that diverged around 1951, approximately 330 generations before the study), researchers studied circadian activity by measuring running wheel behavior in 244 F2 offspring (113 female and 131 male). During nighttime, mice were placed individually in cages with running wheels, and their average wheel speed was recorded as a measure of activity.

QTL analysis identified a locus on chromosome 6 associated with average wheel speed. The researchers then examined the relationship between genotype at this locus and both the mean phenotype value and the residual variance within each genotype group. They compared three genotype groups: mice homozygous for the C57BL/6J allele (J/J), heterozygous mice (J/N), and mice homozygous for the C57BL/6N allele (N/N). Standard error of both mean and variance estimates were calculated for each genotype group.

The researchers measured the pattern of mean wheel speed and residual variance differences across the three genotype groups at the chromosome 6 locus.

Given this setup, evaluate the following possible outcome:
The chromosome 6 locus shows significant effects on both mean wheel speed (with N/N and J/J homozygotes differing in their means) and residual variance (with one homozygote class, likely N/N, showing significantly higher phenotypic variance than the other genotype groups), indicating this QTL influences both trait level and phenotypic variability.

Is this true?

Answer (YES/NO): NO